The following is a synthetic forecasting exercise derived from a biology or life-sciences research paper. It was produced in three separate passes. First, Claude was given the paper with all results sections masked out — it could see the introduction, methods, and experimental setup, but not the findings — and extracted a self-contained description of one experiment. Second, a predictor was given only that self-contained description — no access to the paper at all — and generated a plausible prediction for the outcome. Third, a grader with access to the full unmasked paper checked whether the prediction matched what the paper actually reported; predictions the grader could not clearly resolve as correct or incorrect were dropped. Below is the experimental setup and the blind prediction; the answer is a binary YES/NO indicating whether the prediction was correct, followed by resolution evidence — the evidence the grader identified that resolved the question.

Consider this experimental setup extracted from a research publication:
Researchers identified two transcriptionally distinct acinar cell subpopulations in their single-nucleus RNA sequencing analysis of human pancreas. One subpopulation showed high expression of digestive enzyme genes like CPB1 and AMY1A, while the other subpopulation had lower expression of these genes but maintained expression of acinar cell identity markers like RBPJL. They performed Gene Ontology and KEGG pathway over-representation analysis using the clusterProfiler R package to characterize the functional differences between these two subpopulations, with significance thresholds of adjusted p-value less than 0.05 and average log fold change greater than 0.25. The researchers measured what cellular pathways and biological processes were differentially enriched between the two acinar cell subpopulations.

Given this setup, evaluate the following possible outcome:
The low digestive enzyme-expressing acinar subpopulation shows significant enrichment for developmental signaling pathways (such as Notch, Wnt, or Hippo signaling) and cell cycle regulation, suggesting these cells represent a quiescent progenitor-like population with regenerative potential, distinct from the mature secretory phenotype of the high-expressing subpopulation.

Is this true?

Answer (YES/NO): NO